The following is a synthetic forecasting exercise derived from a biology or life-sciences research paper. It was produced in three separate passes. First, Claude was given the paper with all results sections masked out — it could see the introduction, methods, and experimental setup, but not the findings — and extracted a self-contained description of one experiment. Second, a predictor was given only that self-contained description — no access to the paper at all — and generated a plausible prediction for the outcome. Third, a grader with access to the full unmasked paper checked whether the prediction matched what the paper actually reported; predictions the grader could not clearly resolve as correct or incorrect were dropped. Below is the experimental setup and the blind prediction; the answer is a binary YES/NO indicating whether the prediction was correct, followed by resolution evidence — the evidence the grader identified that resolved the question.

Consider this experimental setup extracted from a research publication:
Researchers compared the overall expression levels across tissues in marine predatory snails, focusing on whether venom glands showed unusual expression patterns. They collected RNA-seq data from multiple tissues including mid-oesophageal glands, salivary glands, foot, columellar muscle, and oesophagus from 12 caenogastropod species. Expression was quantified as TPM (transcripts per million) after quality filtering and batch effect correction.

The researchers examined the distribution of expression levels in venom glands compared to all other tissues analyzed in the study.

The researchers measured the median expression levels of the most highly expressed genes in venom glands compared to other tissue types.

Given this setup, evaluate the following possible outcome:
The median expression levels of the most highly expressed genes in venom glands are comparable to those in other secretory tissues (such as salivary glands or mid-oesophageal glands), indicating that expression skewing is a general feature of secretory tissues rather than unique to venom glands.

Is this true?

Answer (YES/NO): NO